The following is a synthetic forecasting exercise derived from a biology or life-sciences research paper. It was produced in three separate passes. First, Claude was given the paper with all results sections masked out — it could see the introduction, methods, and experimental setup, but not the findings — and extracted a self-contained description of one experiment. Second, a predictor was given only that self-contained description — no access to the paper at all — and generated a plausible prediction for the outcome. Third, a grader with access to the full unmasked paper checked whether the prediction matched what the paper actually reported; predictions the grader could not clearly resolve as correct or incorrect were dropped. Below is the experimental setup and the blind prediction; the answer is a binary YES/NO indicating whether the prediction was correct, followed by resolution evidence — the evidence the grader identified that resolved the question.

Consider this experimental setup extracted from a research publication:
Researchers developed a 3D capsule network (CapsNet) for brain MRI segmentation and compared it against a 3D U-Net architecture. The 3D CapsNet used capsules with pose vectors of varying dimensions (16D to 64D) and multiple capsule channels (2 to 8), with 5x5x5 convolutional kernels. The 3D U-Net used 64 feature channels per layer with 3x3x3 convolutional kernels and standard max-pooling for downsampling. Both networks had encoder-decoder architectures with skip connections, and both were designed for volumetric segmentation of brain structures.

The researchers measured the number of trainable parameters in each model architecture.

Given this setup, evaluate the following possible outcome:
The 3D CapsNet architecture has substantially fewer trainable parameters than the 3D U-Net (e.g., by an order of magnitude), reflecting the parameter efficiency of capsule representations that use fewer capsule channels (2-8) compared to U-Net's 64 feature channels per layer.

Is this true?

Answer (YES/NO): YES